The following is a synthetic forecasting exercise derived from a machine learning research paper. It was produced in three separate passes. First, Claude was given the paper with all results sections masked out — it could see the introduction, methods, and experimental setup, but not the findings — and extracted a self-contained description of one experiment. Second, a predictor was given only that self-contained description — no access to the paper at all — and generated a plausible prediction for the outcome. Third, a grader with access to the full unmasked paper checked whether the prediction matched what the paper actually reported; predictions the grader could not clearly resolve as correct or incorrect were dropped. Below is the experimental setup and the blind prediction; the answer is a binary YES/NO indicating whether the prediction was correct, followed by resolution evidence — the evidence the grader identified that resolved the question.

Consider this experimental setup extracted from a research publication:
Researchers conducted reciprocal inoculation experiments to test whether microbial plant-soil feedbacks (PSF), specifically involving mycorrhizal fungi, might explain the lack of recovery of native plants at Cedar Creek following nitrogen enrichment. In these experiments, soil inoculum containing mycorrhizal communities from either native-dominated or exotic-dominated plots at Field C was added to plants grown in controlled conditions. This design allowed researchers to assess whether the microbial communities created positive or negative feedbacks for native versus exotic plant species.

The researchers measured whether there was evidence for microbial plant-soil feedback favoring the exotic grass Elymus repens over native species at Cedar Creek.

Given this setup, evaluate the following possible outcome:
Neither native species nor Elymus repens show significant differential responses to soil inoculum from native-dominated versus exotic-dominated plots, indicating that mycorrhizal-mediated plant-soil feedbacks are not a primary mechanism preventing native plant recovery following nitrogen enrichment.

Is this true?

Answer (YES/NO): YES